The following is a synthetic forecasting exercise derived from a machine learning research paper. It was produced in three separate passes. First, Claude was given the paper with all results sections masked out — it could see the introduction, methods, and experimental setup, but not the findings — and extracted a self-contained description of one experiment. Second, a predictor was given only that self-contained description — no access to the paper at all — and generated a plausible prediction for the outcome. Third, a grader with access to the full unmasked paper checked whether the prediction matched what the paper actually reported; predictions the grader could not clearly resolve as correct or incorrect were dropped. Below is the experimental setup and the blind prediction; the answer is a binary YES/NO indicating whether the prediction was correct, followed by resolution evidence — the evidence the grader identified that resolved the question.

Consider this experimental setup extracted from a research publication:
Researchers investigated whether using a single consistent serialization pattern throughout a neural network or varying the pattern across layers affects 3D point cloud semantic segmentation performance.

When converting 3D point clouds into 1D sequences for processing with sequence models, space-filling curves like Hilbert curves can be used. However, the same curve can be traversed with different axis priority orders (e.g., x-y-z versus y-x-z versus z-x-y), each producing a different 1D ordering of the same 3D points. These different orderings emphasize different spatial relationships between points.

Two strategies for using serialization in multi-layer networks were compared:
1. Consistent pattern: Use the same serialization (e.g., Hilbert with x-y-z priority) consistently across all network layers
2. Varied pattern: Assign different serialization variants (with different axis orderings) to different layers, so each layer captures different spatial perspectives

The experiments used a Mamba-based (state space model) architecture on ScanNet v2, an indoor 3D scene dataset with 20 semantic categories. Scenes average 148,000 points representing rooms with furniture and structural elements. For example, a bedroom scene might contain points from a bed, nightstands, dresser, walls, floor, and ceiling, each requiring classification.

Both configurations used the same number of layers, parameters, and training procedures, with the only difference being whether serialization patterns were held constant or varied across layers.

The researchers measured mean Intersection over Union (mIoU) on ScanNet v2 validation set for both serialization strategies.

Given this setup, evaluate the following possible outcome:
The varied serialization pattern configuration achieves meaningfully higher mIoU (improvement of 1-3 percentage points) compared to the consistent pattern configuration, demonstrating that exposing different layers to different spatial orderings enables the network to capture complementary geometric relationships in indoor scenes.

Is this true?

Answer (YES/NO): NO